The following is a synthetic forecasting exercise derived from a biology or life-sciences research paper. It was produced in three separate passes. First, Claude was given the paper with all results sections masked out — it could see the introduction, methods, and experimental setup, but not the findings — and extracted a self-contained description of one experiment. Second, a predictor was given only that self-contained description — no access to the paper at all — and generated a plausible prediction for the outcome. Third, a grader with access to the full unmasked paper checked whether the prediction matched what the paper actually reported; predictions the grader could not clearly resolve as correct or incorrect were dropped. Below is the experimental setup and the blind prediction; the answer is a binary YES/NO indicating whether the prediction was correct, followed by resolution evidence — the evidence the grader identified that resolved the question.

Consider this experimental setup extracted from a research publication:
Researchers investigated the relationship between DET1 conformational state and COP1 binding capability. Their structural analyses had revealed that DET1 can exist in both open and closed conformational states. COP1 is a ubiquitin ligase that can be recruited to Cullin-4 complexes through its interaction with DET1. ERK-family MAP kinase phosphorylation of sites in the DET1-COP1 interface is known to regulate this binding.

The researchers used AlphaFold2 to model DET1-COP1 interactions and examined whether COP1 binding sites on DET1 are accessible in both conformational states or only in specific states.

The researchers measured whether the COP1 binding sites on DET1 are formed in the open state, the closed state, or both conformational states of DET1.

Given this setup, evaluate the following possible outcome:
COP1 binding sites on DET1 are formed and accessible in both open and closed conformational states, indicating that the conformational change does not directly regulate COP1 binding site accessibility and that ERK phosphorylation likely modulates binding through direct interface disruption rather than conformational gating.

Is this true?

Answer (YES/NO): NO